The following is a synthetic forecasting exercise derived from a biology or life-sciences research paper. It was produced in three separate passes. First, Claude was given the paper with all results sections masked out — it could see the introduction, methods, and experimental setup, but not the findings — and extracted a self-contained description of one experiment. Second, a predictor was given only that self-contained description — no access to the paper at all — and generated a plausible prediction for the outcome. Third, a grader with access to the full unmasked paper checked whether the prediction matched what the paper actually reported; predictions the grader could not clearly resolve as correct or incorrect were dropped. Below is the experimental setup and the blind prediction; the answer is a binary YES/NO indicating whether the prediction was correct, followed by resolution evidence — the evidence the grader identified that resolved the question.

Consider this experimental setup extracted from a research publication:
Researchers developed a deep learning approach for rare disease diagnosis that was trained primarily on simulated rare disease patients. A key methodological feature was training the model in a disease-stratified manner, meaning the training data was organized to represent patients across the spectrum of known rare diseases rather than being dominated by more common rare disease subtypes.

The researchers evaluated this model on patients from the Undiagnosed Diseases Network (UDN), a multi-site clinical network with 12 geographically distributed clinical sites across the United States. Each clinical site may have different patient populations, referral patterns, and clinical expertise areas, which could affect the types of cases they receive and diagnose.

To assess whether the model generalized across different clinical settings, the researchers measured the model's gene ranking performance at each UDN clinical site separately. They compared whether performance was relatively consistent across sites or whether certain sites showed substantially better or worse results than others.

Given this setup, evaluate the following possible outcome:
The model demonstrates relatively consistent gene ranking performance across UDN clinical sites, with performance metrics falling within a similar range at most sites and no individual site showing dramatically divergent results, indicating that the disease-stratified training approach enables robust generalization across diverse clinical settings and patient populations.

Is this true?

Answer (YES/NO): YES